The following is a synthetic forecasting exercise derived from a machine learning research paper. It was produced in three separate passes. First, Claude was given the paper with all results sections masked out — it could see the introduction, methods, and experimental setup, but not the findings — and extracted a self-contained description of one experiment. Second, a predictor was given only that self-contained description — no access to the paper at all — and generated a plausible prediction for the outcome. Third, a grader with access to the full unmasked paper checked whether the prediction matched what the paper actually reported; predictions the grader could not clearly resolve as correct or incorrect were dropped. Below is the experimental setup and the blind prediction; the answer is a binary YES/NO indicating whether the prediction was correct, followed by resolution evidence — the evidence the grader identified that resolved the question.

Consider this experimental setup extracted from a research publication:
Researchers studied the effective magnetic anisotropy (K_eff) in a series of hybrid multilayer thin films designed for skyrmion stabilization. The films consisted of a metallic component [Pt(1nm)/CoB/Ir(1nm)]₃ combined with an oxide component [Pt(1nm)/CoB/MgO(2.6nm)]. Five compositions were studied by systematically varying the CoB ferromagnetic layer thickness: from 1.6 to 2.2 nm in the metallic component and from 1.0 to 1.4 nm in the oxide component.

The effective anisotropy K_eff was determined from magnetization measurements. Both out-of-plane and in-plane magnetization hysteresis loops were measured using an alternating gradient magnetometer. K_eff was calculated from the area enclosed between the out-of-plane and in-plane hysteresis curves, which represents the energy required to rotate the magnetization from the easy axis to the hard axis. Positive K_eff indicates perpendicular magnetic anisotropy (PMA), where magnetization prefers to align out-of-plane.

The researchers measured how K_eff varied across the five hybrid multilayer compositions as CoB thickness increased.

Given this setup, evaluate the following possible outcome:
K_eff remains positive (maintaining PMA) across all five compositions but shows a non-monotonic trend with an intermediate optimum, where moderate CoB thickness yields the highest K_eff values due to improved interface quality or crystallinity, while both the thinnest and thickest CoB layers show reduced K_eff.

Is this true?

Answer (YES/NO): NO